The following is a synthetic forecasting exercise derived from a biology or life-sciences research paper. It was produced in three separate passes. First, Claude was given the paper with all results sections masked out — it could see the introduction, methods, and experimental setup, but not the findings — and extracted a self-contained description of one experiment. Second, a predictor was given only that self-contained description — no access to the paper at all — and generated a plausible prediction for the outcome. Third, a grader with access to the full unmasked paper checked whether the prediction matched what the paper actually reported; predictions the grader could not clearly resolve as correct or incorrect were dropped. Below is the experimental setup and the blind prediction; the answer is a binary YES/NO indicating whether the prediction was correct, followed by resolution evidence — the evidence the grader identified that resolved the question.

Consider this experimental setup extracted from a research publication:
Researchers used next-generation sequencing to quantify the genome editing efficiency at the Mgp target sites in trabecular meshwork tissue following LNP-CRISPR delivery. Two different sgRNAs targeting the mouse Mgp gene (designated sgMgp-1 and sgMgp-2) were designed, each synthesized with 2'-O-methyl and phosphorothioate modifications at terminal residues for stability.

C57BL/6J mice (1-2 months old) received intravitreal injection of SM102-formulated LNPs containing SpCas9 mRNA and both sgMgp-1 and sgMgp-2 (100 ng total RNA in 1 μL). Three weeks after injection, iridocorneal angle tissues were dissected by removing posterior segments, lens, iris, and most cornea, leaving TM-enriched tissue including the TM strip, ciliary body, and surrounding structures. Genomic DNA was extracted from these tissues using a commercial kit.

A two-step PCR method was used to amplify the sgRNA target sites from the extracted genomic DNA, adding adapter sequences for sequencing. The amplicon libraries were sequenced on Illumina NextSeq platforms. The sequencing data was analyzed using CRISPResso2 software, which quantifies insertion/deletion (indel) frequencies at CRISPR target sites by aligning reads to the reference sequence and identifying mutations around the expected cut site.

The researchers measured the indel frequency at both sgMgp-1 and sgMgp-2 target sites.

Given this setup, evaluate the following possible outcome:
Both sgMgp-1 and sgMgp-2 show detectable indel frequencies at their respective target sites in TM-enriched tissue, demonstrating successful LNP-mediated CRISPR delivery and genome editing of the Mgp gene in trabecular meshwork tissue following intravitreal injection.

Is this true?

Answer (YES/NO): YES